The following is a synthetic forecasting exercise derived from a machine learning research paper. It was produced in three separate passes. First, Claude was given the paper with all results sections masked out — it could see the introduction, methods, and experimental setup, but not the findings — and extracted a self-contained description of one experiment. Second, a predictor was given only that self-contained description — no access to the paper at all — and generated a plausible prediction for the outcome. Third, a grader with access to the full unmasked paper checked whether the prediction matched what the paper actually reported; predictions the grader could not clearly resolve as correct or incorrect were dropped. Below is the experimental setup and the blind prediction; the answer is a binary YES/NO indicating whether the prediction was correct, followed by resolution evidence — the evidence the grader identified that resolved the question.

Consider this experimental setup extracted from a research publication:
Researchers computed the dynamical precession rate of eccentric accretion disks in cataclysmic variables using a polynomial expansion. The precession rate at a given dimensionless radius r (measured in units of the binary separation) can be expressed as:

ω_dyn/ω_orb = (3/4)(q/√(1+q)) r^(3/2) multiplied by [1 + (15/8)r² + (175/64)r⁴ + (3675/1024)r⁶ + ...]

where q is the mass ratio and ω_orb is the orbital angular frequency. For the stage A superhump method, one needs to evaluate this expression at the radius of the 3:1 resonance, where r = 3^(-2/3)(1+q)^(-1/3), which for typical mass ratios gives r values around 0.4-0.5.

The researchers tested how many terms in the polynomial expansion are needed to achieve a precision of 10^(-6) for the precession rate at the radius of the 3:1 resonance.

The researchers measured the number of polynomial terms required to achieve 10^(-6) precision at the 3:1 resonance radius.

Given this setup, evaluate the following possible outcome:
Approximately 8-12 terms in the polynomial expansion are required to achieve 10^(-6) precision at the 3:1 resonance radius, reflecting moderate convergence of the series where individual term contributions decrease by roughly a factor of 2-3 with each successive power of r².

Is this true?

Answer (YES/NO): NO